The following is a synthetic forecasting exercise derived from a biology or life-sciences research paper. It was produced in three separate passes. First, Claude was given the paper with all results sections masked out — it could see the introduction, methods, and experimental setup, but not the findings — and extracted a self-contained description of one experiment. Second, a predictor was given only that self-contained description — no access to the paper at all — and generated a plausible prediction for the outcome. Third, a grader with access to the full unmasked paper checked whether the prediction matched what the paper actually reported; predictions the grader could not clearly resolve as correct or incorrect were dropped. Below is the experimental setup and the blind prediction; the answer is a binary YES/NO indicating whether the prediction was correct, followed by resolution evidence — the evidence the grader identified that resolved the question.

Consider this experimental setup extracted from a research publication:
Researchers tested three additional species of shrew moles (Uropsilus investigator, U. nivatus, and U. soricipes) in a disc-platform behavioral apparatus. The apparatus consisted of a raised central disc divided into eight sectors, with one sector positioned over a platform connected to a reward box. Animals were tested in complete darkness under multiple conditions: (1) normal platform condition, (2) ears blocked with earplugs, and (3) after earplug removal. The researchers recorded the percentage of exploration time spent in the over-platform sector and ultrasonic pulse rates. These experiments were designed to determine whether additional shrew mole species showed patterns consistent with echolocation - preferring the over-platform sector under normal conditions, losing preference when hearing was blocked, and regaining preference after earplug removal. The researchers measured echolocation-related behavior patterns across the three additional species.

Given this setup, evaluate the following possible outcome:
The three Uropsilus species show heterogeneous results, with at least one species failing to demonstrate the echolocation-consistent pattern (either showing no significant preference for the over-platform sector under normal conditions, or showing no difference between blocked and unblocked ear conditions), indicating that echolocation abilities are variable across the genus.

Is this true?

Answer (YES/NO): NO